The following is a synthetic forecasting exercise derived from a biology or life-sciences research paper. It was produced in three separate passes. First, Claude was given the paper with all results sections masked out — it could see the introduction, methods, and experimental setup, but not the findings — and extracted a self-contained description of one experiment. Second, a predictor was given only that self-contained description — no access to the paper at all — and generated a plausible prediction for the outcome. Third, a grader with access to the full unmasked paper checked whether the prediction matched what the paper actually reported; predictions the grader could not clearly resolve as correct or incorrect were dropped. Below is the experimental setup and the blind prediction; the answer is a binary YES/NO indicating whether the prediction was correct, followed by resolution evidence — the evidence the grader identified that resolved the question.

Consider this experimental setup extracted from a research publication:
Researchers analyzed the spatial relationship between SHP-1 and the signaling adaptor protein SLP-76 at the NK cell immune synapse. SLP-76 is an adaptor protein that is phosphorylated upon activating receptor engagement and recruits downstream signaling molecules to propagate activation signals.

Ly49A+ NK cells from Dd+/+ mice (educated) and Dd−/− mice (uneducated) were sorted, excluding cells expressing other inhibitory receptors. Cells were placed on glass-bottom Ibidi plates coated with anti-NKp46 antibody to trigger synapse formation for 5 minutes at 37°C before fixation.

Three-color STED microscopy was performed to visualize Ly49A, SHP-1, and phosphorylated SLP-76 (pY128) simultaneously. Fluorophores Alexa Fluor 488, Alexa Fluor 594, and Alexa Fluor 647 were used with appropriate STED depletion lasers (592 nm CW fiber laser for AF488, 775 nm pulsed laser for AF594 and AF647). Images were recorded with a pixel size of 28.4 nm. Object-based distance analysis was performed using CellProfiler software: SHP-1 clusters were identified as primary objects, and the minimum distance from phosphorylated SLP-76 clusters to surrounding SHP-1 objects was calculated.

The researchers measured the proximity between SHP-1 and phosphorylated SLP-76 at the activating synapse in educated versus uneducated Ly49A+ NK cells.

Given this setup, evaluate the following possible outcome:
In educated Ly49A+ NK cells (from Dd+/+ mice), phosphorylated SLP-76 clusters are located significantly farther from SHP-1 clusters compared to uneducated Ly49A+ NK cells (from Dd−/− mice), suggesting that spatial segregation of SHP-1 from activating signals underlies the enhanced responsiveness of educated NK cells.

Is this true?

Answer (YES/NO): YES